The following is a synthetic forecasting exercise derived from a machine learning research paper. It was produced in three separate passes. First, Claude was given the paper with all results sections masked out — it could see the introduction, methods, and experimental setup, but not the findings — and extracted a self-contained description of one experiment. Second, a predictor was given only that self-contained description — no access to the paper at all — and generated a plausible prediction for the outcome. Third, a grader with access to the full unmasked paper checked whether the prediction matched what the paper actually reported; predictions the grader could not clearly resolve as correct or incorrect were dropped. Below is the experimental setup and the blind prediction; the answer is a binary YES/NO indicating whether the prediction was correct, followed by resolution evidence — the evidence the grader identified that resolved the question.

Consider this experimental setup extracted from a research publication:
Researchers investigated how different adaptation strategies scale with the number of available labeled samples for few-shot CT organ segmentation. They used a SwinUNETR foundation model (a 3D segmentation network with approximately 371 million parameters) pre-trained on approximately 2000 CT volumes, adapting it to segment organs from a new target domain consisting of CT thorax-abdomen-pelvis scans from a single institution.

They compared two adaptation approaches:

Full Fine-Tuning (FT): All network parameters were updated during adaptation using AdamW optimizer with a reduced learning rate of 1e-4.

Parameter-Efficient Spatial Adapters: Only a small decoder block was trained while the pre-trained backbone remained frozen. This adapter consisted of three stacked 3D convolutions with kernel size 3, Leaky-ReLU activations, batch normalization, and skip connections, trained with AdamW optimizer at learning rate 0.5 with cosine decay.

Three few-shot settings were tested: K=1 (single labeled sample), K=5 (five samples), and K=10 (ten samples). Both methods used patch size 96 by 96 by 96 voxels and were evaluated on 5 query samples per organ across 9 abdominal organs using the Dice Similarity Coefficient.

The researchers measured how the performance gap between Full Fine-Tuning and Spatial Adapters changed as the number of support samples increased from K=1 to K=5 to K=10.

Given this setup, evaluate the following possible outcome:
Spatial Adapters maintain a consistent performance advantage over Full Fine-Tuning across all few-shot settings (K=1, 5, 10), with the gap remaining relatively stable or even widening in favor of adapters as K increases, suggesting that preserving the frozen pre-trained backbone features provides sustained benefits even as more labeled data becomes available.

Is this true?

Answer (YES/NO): NO